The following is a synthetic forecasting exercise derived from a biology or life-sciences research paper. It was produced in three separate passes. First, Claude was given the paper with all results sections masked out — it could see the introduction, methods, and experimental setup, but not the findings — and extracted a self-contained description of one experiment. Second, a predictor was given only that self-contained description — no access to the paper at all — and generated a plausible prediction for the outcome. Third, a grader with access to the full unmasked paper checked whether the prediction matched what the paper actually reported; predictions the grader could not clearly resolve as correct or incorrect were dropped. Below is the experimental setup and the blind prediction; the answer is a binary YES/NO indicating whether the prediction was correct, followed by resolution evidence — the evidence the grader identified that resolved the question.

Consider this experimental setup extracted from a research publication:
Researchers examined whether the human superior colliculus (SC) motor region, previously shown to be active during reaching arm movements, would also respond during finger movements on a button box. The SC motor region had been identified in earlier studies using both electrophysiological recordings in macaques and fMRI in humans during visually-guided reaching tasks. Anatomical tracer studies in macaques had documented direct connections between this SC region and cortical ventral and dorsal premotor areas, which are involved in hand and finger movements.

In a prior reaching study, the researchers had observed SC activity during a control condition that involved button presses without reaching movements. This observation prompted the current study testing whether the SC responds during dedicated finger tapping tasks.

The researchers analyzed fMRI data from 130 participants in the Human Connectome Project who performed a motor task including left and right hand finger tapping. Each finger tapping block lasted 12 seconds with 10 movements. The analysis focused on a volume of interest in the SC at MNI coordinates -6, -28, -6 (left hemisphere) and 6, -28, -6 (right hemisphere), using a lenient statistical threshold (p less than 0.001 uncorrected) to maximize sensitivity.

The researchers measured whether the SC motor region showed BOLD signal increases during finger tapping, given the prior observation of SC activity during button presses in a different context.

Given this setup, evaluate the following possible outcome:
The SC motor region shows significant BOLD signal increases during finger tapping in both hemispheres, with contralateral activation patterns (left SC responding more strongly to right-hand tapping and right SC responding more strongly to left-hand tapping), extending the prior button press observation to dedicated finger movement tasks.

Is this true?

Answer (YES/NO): NO